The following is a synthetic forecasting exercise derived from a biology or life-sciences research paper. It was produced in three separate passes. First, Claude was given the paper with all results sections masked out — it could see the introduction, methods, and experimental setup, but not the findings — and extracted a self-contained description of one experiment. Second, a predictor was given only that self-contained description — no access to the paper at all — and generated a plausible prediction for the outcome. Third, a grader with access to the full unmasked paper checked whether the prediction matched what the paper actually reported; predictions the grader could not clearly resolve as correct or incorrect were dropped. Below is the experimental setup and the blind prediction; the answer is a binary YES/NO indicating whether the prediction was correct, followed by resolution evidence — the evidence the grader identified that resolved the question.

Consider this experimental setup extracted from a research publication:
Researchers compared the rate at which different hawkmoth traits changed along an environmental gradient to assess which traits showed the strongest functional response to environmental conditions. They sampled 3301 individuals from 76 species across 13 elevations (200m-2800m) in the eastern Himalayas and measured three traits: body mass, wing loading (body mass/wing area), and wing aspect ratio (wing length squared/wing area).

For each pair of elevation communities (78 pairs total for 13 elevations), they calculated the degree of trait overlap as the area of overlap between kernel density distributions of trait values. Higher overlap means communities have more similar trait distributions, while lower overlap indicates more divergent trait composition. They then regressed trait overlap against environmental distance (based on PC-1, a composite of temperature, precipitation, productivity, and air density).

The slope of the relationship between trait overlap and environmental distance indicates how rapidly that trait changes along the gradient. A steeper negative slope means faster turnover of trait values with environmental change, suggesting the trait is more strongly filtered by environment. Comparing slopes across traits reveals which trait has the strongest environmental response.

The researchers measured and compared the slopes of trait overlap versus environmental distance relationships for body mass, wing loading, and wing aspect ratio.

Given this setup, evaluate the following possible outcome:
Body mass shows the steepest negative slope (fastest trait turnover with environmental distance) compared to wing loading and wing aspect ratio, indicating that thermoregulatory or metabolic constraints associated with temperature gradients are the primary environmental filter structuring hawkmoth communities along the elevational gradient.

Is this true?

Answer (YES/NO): NO